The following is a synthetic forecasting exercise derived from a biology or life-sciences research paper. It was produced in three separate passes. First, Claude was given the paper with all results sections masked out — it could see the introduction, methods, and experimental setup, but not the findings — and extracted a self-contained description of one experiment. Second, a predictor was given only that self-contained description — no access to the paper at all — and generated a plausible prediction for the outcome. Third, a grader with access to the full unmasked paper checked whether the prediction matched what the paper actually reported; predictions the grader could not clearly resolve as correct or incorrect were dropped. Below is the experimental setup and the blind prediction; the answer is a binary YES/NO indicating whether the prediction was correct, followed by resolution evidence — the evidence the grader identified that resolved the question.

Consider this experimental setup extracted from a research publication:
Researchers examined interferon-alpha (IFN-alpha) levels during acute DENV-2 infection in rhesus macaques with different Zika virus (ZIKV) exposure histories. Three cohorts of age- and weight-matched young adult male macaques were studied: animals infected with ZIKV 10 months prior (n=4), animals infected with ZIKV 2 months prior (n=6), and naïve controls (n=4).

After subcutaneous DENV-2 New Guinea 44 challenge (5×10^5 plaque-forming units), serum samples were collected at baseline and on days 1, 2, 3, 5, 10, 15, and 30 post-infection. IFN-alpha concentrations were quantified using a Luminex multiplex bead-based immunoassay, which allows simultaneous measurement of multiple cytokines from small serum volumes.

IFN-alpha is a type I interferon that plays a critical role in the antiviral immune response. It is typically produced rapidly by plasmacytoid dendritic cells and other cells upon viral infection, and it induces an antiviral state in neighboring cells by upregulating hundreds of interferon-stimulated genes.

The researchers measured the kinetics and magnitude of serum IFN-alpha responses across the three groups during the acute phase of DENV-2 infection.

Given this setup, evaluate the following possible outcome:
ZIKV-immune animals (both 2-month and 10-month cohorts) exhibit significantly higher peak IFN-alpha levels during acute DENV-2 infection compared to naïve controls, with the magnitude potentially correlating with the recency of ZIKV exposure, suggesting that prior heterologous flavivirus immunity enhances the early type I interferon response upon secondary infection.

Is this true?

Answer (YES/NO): NO